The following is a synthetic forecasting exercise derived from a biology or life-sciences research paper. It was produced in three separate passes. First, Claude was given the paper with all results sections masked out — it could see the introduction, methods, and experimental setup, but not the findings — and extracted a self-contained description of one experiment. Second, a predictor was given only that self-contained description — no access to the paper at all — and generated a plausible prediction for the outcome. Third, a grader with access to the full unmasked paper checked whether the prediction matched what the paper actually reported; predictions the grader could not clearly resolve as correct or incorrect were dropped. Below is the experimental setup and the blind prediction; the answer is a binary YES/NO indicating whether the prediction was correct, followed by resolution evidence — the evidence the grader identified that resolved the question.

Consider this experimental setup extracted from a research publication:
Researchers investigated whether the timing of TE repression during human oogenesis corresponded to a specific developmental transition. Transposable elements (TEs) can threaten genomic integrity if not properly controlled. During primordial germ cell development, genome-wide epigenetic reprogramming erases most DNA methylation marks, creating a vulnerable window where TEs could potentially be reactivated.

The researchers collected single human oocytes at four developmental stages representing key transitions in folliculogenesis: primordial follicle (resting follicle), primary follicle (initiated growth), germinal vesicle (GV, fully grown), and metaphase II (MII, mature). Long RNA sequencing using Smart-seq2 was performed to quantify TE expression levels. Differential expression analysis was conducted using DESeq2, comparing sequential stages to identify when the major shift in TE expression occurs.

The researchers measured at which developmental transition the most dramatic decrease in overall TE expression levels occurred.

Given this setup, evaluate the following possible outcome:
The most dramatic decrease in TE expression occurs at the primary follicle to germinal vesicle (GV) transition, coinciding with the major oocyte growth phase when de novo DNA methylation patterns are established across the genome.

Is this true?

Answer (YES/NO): YES